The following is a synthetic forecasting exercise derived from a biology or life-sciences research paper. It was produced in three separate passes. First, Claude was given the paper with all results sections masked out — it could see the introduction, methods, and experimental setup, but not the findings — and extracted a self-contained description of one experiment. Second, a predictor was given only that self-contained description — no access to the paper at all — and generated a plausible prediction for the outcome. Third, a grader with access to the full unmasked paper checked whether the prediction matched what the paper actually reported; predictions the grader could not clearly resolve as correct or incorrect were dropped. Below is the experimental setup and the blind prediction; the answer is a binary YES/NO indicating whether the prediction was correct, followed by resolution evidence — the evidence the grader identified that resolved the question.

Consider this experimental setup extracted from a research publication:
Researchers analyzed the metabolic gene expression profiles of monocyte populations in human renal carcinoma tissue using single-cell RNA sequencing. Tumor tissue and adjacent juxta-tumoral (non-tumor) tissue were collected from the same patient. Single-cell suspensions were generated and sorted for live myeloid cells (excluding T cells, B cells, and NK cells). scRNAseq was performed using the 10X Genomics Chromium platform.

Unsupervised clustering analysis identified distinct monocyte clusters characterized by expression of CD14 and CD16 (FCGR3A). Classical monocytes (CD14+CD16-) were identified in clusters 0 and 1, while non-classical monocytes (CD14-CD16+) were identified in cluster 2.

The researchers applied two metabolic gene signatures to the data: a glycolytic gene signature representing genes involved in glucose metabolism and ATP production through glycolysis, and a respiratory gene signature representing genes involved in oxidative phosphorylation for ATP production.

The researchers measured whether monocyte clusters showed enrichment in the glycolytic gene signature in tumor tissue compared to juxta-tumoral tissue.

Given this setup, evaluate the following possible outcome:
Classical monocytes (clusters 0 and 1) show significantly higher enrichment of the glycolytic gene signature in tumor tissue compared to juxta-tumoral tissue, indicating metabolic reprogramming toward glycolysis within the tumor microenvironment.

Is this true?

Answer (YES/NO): NO